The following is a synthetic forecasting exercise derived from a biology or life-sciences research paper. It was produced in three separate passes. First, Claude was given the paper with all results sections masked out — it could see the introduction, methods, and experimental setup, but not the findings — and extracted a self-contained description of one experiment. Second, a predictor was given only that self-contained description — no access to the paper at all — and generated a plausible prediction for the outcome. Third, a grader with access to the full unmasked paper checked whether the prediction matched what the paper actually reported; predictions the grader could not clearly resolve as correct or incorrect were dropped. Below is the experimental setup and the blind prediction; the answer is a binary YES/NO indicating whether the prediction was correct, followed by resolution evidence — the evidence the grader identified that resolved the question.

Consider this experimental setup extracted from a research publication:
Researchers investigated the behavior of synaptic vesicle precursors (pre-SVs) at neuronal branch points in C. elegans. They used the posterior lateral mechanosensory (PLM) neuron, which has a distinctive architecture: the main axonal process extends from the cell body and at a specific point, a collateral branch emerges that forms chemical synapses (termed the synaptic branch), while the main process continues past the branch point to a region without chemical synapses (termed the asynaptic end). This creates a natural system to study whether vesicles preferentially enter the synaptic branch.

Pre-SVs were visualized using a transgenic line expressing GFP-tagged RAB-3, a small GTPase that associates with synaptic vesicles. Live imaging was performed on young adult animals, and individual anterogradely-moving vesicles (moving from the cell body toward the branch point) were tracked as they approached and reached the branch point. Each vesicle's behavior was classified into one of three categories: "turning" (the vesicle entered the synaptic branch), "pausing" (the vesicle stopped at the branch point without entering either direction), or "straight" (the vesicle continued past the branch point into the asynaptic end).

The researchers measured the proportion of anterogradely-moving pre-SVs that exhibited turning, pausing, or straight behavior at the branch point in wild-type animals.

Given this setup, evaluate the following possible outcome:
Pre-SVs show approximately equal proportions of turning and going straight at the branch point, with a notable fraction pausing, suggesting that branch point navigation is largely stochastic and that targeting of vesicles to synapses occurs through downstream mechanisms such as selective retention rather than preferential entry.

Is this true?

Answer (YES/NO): NO